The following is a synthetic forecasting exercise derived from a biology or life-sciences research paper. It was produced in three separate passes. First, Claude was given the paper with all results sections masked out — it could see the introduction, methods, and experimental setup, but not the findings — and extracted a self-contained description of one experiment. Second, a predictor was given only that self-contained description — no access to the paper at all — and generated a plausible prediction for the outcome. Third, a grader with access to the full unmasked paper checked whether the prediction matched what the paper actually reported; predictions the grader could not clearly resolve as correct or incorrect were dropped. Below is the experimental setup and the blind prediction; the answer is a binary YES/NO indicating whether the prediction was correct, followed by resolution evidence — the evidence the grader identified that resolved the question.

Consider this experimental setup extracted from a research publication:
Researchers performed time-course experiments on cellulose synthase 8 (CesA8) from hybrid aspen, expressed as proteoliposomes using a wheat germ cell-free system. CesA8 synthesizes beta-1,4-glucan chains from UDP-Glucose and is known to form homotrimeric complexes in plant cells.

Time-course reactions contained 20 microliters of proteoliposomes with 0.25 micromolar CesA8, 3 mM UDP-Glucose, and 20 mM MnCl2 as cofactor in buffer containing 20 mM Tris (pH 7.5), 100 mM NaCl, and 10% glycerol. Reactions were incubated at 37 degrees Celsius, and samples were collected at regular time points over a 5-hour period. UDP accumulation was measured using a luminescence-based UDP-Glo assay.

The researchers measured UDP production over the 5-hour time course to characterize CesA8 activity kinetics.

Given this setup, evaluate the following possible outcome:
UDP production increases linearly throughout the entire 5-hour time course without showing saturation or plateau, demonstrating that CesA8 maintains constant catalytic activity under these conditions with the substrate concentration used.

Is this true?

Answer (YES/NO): NO